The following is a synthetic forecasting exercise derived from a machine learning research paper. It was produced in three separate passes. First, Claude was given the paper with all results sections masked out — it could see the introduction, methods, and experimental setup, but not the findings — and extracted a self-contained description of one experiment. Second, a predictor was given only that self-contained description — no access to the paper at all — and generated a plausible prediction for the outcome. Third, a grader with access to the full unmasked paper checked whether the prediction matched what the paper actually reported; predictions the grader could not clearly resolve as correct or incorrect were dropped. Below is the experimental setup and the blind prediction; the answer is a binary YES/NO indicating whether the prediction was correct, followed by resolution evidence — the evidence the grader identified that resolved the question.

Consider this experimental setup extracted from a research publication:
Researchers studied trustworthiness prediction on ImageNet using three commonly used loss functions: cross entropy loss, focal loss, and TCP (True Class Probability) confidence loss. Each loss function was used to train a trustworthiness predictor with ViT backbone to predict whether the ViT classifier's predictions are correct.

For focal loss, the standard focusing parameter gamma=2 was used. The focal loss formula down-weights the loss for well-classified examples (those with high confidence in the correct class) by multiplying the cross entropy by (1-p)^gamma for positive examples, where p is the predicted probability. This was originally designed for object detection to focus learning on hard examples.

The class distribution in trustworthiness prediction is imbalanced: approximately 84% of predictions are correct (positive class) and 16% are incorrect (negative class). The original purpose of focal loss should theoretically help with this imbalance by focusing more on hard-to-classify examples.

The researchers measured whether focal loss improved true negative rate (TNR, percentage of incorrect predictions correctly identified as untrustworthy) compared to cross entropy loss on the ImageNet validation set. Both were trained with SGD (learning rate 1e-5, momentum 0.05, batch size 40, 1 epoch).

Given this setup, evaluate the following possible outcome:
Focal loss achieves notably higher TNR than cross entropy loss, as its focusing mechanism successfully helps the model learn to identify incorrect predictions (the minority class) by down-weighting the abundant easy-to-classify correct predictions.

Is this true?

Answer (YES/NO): NO